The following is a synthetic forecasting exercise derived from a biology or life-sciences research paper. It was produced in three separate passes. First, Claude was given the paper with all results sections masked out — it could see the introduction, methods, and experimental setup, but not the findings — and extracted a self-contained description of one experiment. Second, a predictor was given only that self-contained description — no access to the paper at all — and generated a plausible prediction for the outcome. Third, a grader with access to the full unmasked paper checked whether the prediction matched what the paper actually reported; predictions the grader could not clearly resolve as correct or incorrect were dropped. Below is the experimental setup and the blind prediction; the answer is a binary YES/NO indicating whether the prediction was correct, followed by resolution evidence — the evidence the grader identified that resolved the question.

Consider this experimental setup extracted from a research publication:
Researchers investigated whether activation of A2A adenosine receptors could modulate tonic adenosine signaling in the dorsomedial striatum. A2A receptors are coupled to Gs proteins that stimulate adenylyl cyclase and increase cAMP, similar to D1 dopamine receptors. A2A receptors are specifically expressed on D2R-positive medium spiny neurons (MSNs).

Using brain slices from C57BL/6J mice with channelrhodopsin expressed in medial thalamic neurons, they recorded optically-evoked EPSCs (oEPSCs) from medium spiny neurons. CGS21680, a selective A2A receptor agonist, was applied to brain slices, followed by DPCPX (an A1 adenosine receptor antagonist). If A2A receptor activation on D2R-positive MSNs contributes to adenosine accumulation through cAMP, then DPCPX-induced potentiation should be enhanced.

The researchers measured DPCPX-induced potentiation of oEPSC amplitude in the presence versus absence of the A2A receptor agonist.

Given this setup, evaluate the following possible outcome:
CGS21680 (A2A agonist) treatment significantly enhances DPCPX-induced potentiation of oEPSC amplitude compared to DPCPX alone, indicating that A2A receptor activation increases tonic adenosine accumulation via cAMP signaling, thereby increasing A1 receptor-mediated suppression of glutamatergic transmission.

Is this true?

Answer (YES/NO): YES